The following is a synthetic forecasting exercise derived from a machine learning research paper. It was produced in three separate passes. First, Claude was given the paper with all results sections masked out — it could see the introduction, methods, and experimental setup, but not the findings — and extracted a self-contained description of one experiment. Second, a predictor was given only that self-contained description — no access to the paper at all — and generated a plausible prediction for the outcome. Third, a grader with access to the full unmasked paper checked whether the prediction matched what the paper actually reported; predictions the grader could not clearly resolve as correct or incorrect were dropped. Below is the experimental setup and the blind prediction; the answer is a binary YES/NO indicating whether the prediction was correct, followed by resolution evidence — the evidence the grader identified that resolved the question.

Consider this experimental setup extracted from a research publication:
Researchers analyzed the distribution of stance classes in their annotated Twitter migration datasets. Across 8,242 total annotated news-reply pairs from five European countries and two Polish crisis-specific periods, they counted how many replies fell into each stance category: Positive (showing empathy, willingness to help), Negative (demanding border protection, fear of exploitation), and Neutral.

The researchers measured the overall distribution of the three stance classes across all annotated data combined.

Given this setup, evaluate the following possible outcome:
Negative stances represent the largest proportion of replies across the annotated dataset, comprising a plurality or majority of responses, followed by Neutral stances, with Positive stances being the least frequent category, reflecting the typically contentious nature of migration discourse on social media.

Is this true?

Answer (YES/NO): NO